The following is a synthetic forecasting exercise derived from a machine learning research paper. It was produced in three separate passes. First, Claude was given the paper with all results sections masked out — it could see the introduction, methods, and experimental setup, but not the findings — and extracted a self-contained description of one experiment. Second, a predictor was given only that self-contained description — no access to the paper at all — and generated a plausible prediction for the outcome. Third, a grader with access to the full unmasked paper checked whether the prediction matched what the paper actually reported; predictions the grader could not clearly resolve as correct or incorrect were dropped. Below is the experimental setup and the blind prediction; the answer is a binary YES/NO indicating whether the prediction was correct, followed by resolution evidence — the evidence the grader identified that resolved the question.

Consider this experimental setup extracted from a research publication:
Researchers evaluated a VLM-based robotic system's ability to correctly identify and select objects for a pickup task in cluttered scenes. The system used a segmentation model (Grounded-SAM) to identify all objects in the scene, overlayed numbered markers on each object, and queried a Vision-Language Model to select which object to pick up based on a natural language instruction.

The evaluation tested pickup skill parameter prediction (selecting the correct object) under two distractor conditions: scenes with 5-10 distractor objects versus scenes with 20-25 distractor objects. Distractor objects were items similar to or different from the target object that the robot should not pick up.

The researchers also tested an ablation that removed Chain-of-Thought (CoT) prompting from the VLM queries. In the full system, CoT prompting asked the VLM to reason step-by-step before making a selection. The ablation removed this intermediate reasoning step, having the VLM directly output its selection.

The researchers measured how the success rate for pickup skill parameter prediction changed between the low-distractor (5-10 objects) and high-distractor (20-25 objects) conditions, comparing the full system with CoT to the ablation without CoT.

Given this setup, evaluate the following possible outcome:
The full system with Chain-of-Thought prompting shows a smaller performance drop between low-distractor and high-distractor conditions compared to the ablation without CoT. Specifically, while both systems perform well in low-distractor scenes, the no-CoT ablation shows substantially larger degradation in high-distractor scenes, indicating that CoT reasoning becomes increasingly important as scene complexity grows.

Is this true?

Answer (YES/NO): YES